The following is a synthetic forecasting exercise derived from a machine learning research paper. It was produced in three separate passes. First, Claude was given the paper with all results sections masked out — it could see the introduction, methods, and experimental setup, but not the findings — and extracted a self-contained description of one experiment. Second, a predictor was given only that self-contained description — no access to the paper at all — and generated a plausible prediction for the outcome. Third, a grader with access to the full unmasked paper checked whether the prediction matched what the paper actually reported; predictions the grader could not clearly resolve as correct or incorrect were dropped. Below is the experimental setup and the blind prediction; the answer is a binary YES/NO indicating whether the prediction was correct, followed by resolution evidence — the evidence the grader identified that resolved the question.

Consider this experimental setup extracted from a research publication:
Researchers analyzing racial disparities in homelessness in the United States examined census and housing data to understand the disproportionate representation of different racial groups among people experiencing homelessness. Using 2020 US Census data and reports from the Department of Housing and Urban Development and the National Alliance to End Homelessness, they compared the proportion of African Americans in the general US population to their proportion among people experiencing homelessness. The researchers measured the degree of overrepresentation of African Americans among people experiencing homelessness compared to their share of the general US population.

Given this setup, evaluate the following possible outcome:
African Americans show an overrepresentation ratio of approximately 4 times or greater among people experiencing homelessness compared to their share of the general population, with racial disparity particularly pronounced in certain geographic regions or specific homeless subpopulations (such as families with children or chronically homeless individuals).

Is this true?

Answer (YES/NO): NO